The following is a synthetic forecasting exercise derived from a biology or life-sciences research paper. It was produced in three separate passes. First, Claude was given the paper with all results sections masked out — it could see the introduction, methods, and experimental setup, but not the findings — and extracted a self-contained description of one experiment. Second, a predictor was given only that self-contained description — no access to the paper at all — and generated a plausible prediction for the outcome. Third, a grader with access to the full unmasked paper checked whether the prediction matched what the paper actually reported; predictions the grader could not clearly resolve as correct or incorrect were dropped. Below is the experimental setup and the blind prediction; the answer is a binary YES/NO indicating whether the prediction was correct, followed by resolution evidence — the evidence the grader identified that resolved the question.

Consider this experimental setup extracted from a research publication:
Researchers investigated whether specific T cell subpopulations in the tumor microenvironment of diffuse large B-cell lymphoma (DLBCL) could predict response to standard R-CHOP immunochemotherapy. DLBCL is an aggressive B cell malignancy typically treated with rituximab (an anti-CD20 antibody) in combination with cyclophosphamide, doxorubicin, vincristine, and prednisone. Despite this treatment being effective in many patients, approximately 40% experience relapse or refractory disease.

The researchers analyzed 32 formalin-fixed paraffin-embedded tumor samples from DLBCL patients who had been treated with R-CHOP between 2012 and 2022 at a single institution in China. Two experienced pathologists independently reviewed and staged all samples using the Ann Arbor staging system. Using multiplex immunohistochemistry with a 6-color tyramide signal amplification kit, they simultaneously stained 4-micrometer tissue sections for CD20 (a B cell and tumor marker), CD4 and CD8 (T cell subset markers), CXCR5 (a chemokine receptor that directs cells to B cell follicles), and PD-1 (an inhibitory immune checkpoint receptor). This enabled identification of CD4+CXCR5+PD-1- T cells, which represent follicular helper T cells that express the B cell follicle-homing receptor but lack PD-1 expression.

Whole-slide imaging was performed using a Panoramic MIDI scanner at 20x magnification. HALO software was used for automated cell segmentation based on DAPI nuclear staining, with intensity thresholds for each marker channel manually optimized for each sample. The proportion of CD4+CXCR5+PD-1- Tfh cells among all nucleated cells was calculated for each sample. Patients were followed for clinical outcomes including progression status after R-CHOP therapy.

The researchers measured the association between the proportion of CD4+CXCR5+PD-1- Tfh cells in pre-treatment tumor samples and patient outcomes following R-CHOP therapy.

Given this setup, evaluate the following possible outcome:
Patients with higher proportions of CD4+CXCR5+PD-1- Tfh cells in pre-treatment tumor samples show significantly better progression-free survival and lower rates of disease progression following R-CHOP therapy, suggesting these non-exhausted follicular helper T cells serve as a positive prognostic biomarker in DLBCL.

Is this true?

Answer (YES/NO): YES